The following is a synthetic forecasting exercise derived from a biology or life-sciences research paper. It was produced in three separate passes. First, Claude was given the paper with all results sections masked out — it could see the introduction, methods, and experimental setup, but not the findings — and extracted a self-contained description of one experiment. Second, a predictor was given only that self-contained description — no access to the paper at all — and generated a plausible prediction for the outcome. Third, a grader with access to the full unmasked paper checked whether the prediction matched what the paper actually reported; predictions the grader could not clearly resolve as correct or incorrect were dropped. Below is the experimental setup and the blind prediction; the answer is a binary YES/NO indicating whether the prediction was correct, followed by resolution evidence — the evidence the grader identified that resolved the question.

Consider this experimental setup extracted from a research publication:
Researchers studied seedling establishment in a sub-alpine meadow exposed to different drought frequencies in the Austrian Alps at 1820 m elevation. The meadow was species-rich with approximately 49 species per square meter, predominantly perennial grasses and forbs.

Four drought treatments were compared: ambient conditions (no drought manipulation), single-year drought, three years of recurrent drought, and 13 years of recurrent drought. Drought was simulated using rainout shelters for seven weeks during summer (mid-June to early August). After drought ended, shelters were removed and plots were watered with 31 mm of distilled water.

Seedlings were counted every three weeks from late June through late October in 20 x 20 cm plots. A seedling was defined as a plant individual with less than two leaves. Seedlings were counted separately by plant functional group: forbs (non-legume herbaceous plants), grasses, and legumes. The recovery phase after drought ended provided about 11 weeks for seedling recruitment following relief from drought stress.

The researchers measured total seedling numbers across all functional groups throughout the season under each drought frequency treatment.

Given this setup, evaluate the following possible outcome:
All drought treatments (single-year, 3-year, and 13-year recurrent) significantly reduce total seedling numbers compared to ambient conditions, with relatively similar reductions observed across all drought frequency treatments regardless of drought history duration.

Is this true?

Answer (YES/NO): NO